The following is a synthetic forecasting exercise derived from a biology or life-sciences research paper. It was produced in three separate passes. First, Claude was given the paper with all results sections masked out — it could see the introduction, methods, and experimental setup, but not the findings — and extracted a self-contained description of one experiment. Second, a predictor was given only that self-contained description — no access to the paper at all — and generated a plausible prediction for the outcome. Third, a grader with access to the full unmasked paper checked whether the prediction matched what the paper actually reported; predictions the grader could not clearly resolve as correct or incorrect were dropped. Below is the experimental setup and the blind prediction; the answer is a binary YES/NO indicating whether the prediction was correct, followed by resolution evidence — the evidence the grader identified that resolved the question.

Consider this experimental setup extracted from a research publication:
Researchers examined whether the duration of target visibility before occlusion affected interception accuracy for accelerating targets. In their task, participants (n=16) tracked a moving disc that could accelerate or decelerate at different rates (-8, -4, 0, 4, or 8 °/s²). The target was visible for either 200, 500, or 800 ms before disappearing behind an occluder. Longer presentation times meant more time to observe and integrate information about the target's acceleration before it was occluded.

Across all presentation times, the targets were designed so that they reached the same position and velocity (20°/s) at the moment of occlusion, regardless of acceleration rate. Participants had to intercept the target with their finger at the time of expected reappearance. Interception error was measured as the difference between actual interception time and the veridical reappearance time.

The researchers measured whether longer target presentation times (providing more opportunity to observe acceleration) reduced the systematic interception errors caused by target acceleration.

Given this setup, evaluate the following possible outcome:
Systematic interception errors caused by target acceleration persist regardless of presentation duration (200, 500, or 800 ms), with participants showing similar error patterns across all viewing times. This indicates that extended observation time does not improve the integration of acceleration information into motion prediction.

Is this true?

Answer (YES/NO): YES